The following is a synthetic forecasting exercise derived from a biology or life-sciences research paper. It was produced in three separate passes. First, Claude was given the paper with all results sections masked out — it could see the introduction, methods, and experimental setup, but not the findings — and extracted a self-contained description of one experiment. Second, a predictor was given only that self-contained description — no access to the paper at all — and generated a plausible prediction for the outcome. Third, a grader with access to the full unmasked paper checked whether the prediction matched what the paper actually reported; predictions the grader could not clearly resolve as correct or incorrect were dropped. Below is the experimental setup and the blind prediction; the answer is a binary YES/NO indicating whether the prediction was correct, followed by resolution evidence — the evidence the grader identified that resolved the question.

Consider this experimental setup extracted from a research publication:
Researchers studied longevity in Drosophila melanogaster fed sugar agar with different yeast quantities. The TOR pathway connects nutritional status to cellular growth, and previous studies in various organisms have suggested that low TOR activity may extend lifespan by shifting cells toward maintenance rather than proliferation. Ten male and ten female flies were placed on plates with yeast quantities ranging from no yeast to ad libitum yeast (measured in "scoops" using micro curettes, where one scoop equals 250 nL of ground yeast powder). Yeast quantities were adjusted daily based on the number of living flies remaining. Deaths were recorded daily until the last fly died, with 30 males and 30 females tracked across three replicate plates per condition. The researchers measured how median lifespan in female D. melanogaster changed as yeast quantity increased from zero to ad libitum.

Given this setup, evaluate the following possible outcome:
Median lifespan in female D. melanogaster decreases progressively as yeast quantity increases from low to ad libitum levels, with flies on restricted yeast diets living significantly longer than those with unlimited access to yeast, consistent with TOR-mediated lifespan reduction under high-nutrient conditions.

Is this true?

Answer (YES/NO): NO